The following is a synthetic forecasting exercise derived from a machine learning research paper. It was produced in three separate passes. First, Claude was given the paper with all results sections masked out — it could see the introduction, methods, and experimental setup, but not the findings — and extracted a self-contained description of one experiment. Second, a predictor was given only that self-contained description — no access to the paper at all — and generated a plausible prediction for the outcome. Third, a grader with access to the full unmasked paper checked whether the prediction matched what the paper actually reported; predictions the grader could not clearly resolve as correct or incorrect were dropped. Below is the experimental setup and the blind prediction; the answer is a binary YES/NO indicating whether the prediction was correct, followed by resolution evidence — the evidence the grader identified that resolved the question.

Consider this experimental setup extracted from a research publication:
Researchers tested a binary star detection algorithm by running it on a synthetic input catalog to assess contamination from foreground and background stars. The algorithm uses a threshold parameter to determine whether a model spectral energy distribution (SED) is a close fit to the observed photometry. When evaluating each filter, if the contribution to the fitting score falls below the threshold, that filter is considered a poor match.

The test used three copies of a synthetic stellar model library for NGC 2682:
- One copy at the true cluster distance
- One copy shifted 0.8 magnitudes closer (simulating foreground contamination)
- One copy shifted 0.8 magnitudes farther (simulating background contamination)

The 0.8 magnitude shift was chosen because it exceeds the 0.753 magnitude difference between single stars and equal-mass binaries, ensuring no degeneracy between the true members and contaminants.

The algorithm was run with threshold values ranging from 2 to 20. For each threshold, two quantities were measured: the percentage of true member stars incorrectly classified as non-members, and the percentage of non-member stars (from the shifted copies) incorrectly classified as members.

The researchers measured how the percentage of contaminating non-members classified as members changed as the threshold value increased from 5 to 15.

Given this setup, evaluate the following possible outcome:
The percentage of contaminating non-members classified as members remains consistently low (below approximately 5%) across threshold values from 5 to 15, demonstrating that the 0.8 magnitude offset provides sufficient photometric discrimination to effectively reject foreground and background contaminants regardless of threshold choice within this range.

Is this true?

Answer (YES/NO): NO